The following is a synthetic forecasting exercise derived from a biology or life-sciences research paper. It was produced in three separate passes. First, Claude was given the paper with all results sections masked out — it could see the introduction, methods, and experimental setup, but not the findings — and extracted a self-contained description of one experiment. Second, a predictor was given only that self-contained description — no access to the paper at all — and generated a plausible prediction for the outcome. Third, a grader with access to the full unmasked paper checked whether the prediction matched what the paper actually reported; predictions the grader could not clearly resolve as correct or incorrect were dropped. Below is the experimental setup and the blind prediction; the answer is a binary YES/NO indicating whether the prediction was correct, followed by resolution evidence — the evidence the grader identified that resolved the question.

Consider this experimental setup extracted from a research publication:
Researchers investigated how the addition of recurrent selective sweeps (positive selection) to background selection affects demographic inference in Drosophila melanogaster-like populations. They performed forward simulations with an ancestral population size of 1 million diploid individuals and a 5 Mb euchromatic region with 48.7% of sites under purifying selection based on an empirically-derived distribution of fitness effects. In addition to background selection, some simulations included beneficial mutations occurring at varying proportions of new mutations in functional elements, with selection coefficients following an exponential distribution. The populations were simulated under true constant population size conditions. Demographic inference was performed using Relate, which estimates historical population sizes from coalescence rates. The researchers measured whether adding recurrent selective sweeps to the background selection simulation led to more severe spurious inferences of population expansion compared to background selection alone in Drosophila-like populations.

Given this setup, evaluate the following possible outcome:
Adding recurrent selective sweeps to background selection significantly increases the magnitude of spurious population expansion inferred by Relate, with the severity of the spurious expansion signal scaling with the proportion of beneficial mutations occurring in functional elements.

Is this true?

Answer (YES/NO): NO